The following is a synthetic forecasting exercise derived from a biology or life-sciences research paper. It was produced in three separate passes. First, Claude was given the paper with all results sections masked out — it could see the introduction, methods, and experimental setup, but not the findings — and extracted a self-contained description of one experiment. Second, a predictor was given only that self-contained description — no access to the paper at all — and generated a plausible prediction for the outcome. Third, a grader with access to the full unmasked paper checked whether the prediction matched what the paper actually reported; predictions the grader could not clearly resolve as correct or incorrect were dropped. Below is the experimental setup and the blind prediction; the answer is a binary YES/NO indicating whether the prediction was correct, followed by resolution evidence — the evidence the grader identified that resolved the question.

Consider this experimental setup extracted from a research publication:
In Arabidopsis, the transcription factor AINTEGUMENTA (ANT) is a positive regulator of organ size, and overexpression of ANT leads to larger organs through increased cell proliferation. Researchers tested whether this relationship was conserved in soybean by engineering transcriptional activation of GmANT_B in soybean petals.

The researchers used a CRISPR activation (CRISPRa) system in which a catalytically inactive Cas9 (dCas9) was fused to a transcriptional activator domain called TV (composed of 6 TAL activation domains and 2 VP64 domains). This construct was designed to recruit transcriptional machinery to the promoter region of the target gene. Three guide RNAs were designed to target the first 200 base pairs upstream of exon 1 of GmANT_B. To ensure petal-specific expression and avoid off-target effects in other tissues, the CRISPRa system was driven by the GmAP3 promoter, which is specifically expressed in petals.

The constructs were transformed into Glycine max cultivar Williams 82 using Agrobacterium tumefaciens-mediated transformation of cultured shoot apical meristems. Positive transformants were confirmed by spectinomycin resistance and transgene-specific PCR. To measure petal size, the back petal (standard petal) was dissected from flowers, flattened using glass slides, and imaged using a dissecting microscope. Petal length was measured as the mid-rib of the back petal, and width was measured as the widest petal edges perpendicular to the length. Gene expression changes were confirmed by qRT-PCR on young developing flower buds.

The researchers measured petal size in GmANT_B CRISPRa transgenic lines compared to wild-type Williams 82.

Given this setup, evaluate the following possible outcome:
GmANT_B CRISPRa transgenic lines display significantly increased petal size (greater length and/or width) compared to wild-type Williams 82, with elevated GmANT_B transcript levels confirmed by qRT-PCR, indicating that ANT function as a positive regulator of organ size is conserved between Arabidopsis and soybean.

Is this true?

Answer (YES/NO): NO